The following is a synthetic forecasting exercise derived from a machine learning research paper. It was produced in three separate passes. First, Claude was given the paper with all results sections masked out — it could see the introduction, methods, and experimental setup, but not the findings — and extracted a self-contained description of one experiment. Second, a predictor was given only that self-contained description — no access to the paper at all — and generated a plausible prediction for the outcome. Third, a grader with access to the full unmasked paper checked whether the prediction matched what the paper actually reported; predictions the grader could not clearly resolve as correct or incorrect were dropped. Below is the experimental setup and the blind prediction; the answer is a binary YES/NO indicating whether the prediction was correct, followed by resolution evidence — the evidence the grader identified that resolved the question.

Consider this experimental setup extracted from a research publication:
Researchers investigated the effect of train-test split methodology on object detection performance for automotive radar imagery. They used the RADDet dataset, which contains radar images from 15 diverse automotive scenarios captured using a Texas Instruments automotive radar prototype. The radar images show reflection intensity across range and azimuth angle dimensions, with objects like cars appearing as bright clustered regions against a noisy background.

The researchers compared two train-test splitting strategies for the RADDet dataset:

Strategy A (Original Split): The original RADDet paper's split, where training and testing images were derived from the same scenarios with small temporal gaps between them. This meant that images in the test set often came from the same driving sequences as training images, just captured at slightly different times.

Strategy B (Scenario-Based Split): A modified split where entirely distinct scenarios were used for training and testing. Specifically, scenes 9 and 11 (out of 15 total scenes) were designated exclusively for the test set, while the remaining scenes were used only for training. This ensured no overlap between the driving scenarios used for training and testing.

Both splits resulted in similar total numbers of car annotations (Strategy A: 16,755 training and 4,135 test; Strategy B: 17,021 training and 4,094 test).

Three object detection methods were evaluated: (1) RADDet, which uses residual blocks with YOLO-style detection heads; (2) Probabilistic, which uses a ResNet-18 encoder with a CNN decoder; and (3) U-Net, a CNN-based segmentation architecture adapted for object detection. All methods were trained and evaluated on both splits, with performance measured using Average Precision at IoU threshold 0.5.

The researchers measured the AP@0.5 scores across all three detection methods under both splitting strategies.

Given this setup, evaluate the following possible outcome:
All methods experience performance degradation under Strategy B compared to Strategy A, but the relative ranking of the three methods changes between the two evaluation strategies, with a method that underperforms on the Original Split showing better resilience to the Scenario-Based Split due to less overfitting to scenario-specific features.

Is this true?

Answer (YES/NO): NO